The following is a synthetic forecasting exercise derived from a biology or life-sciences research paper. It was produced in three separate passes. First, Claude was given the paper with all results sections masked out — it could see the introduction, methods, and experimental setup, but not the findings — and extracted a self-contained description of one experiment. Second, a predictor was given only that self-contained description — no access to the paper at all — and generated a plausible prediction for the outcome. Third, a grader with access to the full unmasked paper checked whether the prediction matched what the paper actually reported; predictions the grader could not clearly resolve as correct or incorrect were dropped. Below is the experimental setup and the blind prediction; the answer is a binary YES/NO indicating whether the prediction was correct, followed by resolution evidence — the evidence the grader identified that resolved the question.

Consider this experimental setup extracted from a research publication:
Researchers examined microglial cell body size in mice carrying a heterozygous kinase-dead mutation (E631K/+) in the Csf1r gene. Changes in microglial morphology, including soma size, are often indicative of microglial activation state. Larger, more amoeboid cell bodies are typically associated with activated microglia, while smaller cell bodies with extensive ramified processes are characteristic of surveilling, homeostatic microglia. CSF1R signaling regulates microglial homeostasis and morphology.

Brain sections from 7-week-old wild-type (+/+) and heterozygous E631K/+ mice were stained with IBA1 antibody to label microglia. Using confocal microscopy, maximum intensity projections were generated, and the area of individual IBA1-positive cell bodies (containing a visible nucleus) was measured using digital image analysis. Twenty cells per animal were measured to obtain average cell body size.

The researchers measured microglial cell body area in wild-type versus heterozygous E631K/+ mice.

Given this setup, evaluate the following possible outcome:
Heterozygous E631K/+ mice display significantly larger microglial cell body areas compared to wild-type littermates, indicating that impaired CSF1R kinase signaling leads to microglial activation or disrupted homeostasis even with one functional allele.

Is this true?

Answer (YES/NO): YES